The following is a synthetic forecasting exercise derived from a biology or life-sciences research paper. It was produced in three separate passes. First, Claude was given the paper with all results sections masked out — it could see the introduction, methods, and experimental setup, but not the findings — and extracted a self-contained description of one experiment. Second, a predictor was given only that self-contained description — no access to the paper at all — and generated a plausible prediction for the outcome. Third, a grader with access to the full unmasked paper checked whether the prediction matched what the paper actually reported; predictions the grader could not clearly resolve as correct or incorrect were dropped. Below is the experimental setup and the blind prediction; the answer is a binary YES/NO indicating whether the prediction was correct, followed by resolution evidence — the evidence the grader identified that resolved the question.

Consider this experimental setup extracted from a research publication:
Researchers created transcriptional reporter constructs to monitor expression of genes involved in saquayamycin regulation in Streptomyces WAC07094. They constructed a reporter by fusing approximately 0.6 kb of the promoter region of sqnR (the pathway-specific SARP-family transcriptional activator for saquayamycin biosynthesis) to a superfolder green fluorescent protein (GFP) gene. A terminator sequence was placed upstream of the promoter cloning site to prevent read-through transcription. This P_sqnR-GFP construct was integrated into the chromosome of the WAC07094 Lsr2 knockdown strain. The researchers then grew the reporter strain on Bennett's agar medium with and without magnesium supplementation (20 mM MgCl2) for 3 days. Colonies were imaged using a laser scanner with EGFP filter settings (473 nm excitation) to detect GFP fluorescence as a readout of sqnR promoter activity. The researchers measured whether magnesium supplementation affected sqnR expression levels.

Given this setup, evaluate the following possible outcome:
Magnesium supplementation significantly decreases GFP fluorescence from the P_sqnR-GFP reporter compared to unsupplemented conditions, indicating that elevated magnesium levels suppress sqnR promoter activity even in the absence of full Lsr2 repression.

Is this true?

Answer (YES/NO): NO